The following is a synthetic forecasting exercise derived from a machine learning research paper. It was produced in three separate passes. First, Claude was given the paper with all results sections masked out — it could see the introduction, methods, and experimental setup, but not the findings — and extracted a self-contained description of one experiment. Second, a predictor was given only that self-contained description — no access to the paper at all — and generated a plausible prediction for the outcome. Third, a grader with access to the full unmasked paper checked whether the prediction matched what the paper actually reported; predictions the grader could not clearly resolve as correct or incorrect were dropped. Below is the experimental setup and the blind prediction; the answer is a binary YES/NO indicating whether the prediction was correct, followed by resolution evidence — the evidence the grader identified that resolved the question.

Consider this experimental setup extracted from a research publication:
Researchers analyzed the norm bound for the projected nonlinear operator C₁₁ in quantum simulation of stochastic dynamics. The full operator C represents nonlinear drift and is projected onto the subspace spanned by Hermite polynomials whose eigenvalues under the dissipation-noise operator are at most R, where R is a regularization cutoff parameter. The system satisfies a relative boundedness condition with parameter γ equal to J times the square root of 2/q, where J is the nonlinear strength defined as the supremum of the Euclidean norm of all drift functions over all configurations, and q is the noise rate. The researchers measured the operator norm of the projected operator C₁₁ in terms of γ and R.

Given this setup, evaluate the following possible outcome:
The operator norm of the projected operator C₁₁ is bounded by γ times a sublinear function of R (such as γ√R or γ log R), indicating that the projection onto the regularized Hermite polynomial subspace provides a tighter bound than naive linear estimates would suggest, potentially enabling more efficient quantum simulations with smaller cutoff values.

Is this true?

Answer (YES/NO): YES